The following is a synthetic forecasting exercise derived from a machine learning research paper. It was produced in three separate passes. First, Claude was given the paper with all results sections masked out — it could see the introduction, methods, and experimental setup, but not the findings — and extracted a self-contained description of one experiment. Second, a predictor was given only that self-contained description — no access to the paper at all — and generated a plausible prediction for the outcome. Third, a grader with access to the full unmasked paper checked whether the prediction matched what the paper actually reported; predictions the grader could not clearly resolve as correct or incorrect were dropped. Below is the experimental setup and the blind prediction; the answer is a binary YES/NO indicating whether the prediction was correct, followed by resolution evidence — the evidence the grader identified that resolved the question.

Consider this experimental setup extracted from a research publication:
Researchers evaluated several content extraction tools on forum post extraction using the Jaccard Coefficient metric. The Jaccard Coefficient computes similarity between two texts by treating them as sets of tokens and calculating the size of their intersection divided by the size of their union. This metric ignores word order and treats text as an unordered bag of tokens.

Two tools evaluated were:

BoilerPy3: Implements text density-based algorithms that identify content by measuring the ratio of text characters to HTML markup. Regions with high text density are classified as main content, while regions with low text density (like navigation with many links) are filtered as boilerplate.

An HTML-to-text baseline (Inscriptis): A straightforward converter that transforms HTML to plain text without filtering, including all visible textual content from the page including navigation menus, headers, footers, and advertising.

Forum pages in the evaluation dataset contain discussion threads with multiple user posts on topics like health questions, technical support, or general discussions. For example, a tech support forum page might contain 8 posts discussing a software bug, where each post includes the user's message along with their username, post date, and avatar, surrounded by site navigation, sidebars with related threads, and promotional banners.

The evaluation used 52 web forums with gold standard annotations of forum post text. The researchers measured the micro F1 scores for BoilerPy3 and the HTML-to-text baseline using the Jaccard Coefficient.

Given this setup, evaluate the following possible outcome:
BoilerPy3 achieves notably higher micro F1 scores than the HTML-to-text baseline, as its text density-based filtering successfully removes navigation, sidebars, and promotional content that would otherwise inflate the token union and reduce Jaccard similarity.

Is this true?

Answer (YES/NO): NO